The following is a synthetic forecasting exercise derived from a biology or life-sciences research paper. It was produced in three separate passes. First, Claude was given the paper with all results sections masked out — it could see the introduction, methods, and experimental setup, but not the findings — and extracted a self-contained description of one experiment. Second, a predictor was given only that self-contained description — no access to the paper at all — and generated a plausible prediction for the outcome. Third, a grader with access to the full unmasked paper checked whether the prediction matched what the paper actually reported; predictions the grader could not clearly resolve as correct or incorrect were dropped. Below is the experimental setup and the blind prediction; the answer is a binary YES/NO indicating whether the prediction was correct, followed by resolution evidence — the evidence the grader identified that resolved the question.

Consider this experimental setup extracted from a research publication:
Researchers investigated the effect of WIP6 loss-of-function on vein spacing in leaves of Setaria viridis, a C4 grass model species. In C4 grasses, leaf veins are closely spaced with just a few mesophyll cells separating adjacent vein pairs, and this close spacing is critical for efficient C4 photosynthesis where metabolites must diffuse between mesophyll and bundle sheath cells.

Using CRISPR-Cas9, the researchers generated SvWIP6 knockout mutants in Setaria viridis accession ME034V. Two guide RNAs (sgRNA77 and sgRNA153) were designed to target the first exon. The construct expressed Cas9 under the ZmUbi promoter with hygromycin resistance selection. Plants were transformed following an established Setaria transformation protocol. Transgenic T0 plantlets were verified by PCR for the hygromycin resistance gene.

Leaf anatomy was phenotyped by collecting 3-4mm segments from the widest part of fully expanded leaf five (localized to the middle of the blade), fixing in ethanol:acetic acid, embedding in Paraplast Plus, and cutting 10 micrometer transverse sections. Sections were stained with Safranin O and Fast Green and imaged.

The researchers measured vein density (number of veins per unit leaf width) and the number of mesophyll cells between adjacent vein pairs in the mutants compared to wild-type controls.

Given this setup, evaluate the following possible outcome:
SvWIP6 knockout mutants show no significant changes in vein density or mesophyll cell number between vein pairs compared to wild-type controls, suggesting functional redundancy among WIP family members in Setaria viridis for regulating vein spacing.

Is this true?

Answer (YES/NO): NO